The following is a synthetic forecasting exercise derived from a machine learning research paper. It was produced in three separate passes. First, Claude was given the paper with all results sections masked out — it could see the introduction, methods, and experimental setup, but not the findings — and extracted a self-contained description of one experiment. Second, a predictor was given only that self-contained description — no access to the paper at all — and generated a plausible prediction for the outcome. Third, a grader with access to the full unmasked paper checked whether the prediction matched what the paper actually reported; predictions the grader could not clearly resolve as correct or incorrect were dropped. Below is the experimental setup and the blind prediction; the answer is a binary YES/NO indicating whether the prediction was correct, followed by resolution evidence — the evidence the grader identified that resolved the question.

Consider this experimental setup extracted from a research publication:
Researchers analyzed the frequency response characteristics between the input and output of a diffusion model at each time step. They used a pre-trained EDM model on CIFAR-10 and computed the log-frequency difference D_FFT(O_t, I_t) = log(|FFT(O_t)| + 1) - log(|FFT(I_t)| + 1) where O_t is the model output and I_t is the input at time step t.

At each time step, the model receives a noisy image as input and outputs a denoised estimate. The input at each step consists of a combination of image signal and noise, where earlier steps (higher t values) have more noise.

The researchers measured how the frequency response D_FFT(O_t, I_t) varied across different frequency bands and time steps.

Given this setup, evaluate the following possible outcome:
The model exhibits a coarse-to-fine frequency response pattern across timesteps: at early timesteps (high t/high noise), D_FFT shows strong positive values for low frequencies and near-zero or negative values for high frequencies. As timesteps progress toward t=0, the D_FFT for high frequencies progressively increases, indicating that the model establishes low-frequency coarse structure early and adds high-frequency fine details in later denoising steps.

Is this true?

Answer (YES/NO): NO